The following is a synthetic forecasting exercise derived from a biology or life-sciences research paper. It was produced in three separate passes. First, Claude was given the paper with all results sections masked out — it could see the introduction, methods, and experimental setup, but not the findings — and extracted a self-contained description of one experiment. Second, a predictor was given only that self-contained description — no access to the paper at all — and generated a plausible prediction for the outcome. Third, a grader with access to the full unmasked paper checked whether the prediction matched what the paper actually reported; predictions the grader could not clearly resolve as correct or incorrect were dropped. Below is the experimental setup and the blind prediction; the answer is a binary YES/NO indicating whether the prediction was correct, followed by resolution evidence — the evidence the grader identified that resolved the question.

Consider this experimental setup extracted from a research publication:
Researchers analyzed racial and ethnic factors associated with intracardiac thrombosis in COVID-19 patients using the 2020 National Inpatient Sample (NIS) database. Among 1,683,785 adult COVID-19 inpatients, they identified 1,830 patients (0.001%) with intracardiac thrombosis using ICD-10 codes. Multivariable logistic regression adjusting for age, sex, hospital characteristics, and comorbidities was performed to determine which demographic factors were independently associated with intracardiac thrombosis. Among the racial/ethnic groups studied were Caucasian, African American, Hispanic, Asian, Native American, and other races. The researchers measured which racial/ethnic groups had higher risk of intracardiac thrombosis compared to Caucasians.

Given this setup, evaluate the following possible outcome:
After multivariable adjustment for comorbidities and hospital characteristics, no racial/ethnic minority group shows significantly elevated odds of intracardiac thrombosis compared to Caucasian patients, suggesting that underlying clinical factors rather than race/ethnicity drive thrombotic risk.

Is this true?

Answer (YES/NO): NO